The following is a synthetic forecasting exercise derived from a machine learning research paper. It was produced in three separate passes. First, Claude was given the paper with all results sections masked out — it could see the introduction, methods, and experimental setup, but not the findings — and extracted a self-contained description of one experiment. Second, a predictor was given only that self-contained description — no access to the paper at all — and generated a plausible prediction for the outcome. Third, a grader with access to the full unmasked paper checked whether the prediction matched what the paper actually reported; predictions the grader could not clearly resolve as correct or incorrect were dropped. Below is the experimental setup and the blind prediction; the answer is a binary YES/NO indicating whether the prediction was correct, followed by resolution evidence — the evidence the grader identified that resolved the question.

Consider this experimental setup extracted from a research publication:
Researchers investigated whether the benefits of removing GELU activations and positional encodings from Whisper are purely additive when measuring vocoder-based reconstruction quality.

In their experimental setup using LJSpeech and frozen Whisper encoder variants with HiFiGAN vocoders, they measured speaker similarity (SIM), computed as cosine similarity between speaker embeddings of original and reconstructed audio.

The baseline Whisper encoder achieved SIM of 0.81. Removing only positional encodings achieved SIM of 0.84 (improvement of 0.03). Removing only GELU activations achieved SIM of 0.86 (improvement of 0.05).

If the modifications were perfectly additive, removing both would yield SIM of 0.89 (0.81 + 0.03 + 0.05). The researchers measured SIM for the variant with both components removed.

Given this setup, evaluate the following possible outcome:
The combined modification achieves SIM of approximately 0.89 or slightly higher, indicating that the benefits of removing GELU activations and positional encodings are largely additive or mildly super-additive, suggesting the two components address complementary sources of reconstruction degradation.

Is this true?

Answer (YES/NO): NO